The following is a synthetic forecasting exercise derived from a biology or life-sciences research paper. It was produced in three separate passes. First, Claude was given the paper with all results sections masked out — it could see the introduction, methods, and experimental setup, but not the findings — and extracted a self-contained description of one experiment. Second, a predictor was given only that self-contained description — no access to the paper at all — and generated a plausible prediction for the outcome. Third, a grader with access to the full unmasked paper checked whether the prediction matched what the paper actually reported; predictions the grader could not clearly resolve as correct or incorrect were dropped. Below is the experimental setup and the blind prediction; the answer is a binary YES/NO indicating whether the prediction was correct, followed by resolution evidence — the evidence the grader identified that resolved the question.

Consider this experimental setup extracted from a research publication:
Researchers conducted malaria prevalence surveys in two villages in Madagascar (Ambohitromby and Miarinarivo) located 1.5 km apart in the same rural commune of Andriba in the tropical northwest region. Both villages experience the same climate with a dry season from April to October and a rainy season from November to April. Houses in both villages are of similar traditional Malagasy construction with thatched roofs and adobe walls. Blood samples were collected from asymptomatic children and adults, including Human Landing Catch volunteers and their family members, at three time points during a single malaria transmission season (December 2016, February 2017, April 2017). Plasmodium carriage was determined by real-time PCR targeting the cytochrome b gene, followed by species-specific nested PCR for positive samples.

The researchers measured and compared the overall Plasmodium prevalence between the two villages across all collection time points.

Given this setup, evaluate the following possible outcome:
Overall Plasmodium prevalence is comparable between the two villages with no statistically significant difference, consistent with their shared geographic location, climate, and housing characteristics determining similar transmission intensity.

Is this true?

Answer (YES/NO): YES